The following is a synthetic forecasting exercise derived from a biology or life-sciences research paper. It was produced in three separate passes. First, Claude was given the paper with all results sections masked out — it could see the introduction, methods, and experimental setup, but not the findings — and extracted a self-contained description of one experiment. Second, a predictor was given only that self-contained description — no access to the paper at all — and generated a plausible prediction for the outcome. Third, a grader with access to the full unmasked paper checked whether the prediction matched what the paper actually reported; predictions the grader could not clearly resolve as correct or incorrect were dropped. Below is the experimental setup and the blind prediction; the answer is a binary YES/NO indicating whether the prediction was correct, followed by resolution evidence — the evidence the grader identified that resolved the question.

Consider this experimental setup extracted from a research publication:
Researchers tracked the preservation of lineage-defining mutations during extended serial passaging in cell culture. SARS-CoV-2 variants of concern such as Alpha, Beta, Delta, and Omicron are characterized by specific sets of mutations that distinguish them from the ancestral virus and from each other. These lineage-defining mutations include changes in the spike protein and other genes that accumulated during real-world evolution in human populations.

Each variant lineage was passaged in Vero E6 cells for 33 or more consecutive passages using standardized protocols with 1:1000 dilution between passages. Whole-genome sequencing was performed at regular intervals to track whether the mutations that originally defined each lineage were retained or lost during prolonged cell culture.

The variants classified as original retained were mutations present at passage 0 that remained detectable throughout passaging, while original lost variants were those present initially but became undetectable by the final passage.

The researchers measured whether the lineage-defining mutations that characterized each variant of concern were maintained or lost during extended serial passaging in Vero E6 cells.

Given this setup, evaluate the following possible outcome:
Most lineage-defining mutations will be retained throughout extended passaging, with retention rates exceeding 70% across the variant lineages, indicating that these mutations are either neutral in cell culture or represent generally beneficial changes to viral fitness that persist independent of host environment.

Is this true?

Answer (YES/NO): YES